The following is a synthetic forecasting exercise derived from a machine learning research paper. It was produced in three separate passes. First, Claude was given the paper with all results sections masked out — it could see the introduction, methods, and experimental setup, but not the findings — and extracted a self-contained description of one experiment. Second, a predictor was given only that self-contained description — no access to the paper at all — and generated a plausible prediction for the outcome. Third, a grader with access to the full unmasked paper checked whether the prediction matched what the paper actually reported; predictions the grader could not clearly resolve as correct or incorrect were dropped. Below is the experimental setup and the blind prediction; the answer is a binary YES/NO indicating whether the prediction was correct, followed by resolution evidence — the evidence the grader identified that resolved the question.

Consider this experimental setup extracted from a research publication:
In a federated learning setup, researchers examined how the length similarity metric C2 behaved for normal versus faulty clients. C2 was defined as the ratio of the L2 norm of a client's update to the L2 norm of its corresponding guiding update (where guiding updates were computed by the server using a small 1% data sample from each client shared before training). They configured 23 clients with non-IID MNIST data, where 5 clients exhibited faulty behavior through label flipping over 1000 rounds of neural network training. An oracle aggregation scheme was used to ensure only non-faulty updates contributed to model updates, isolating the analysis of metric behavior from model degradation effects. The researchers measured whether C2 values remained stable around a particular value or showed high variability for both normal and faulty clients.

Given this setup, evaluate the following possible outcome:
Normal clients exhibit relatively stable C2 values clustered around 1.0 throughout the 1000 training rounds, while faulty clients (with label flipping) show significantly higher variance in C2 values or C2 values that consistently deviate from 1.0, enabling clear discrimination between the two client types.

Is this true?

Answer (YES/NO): YES